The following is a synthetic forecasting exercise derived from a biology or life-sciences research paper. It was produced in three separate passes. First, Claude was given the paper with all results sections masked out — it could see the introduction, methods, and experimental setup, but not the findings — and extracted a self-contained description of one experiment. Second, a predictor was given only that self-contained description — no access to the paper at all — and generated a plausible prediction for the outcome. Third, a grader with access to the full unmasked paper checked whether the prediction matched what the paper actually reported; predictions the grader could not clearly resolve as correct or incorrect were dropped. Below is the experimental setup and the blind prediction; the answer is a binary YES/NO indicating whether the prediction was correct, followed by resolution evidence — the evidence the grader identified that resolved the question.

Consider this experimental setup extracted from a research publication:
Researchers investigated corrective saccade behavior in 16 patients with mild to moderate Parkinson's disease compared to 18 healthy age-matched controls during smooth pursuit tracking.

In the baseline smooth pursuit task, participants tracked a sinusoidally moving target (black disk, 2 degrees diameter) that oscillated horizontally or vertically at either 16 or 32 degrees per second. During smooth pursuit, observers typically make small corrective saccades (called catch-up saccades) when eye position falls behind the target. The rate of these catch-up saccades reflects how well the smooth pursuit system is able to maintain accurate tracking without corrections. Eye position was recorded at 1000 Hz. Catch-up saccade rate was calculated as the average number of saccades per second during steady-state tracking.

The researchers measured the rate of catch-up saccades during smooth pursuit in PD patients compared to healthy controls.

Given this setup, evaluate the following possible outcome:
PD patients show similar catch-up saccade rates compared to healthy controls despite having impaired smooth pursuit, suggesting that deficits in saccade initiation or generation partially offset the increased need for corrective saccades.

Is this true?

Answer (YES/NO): NO